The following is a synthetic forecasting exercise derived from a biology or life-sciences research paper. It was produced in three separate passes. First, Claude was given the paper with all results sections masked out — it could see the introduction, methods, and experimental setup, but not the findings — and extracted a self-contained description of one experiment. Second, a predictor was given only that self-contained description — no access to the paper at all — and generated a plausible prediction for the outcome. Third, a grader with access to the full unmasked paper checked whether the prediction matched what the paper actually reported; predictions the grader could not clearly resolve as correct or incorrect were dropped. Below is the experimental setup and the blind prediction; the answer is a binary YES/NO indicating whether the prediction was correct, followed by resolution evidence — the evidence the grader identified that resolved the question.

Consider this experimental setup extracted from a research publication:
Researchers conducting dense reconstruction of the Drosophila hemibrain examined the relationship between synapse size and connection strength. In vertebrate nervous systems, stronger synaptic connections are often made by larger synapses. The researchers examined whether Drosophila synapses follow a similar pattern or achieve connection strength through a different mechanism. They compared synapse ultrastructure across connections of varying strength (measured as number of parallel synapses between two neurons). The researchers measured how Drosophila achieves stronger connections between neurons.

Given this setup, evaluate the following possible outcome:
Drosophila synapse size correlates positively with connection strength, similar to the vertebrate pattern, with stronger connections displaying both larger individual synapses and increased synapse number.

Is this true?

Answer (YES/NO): NO